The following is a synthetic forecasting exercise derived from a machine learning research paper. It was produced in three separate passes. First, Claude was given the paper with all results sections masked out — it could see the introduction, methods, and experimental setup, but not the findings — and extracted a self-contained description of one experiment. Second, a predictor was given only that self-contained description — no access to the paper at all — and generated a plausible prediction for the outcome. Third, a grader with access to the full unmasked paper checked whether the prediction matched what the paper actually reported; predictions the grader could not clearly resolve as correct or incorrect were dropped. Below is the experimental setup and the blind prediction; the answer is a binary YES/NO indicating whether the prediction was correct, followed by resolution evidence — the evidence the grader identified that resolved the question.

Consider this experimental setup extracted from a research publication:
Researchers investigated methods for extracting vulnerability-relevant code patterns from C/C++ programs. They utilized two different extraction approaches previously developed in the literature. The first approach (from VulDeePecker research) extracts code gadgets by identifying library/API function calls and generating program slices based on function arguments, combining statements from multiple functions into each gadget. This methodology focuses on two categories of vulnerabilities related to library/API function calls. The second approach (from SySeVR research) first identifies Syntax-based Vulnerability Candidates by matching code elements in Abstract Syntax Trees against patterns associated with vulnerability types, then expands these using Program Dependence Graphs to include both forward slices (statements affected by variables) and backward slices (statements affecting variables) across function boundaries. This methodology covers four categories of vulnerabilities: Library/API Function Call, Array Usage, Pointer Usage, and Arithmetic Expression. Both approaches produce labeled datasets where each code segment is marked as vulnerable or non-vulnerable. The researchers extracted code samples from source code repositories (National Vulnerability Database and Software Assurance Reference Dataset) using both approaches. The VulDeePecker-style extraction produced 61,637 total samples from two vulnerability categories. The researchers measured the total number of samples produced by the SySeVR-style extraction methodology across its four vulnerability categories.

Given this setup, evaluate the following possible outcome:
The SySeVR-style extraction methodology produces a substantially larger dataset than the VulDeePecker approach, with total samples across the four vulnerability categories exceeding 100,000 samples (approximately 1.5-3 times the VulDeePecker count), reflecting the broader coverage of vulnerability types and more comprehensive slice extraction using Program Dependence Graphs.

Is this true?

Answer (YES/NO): NO